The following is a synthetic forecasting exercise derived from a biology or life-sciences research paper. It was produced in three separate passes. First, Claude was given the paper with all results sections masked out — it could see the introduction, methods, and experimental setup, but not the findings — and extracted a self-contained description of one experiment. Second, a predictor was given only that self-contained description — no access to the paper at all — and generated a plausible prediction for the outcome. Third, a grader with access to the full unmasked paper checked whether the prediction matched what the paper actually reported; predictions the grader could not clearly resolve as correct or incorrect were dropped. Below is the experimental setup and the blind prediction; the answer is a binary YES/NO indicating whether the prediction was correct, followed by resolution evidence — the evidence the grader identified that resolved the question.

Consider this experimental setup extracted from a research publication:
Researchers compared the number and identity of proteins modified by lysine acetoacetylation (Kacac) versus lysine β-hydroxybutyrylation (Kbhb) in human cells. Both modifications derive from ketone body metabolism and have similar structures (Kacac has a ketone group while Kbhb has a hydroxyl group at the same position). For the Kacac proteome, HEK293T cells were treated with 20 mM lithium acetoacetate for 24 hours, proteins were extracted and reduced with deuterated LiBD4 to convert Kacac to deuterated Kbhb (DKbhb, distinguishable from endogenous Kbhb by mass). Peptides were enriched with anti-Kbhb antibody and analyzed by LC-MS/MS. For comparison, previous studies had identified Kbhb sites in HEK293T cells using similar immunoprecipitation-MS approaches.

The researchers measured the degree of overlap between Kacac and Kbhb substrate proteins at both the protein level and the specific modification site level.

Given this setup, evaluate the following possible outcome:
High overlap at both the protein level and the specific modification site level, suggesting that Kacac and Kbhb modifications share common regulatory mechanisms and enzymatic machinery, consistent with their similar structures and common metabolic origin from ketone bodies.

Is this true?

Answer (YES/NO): YES